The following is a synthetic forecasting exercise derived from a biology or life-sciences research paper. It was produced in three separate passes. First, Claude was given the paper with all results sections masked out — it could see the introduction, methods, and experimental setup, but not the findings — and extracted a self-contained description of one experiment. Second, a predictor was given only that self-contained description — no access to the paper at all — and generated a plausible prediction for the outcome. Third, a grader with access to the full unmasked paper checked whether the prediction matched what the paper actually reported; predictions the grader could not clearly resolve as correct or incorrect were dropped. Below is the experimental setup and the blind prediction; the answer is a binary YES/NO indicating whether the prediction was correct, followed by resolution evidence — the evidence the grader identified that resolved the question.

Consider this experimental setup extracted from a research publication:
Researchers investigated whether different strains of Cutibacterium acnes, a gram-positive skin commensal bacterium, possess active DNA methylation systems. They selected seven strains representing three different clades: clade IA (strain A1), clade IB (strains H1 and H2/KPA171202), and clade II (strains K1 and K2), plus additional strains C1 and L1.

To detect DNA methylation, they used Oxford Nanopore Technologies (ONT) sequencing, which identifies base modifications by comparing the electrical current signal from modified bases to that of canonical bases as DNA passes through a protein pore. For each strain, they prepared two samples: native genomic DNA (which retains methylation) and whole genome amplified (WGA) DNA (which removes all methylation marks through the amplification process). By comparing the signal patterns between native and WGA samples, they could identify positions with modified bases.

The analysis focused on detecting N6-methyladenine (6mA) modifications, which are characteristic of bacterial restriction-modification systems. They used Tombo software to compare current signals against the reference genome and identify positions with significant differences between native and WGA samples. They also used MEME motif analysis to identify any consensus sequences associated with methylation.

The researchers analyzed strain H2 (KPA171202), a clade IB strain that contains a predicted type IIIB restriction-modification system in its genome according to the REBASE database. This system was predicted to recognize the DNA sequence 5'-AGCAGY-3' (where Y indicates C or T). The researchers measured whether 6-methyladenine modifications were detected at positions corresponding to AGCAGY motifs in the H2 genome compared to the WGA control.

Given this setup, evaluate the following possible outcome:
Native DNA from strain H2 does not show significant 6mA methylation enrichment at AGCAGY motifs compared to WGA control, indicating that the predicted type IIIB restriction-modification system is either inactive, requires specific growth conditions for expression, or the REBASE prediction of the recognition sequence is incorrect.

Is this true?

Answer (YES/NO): NO